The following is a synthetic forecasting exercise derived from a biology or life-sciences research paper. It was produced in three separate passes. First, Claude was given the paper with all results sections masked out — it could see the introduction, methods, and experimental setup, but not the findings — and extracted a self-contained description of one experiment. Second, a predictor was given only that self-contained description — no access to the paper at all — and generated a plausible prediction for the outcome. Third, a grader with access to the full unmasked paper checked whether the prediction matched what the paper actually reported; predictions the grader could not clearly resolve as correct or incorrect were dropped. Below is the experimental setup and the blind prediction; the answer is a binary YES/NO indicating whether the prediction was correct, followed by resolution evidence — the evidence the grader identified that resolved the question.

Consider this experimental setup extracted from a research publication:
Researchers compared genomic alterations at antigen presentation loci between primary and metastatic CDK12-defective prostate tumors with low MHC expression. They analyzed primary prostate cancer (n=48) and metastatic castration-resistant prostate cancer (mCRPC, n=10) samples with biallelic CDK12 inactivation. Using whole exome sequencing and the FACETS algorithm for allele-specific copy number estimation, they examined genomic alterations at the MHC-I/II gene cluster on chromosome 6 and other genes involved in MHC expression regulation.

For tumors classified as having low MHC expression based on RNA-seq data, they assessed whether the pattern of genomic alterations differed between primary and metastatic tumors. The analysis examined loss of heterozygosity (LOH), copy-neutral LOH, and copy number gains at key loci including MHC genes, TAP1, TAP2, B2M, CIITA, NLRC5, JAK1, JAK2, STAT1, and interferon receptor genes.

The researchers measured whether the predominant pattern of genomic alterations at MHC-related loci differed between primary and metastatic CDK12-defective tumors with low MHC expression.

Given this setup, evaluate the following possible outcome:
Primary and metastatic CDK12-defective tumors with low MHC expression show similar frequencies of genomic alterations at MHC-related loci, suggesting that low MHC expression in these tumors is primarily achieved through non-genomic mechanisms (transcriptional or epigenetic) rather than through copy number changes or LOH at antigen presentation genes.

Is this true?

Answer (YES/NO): NO